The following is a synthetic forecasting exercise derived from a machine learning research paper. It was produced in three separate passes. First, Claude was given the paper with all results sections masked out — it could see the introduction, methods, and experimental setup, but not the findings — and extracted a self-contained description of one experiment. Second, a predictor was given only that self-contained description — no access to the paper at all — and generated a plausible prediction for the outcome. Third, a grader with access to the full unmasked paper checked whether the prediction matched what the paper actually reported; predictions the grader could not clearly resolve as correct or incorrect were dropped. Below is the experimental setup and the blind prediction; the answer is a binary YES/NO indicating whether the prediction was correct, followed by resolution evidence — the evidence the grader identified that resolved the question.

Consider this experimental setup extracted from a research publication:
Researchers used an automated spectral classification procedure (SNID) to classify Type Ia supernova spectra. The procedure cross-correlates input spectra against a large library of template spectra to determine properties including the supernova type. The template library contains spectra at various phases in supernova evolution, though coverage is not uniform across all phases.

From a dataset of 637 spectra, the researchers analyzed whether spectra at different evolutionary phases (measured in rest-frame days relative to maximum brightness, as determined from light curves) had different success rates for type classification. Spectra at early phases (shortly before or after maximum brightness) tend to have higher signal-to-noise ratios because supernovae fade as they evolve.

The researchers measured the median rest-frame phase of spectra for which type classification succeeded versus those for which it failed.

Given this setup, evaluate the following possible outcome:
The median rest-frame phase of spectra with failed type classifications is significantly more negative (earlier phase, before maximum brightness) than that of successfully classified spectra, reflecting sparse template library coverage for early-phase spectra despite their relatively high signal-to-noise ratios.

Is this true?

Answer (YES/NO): NO